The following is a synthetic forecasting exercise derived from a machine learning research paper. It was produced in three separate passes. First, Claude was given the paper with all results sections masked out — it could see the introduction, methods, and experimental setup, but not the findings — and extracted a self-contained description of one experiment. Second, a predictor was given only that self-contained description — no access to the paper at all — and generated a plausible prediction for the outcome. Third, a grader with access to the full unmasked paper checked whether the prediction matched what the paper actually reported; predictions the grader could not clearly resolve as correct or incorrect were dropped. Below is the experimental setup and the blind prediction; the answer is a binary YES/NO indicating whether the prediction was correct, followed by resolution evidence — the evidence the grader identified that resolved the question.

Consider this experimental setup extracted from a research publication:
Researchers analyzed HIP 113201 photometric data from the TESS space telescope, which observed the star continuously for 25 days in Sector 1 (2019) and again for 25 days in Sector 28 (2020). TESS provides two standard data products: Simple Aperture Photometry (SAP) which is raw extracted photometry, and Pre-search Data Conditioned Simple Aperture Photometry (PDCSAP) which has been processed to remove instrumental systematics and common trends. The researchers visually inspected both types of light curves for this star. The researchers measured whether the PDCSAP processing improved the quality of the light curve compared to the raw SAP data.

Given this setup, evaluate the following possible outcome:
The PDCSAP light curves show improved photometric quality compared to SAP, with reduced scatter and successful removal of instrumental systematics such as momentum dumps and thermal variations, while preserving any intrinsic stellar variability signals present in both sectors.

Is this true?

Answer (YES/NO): NO